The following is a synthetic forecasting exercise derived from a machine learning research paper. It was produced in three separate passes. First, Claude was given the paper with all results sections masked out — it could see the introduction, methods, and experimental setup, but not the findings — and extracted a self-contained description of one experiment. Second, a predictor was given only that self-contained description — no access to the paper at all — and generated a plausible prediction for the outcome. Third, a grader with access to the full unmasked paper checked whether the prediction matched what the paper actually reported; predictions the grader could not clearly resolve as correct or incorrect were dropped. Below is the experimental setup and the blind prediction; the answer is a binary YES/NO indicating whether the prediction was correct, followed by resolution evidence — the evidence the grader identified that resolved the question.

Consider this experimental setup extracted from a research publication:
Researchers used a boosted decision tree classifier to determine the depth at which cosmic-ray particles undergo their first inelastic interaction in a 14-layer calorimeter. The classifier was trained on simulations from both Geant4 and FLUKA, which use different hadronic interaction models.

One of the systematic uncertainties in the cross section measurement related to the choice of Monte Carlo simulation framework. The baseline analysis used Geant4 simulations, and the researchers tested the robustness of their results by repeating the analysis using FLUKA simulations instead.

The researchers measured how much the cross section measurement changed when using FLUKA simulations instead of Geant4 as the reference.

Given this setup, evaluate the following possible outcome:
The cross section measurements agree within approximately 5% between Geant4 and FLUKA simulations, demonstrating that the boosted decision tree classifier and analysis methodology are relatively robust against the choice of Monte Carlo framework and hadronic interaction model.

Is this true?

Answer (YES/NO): YES